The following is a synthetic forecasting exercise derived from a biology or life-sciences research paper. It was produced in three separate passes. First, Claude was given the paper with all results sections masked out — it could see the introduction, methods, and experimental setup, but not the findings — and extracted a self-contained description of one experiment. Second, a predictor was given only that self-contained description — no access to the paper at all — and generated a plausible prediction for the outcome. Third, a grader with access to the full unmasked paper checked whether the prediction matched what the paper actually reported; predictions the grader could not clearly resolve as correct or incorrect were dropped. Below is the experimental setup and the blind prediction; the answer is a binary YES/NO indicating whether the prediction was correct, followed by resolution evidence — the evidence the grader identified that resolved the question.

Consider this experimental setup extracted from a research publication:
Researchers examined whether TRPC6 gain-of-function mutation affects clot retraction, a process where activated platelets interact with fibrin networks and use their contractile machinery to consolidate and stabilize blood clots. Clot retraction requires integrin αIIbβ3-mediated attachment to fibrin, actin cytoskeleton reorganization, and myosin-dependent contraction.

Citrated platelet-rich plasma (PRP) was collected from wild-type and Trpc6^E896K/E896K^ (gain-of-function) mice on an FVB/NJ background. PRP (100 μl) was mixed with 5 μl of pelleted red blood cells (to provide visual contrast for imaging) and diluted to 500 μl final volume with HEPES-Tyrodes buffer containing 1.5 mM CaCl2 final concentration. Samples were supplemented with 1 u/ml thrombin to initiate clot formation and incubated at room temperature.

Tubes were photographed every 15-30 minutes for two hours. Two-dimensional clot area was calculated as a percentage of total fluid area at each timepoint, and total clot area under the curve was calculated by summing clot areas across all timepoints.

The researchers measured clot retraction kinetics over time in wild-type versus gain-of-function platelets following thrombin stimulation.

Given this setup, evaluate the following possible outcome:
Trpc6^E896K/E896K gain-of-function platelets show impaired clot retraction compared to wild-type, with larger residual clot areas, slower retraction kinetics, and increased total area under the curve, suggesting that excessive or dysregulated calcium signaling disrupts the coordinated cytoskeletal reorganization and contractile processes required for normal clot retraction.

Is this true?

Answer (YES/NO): YES